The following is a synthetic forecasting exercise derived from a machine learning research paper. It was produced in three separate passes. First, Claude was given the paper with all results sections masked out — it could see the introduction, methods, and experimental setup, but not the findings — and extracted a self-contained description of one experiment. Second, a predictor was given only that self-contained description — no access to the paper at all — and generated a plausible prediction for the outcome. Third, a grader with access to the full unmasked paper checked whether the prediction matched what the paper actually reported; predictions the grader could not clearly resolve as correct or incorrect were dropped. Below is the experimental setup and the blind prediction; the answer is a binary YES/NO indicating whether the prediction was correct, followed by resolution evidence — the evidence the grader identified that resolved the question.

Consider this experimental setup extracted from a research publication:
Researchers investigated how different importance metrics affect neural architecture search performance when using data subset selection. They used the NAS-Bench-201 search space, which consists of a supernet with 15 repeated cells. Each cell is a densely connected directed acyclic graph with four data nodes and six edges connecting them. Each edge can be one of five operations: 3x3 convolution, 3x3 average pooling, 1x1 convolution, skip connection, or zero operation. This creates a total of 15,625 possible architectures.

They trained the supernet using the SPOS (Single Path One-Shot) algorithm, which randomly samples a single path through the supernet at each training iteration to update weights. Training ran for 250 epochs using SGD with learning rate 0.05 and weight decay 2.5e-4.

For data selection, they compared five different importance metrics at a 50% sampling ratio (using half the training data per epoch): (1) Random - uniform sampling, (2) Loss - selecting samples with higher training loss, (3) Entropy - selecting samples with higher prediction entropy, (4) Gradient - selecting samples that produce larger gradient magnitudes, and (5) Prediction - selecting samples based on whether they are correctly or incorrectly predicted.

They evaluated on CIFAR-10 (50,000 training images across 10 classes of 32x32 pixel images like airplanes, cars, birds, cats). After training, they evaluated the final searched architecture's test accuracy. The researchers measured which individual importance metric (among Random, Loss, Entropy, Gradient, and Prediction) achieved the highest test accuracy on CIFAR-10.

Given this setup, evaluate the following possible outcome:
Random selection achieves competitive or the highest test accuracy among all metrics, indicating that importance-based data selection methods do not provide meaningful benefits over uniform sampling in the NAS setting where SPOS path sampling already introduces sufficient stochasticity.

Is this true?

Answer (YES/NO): NO